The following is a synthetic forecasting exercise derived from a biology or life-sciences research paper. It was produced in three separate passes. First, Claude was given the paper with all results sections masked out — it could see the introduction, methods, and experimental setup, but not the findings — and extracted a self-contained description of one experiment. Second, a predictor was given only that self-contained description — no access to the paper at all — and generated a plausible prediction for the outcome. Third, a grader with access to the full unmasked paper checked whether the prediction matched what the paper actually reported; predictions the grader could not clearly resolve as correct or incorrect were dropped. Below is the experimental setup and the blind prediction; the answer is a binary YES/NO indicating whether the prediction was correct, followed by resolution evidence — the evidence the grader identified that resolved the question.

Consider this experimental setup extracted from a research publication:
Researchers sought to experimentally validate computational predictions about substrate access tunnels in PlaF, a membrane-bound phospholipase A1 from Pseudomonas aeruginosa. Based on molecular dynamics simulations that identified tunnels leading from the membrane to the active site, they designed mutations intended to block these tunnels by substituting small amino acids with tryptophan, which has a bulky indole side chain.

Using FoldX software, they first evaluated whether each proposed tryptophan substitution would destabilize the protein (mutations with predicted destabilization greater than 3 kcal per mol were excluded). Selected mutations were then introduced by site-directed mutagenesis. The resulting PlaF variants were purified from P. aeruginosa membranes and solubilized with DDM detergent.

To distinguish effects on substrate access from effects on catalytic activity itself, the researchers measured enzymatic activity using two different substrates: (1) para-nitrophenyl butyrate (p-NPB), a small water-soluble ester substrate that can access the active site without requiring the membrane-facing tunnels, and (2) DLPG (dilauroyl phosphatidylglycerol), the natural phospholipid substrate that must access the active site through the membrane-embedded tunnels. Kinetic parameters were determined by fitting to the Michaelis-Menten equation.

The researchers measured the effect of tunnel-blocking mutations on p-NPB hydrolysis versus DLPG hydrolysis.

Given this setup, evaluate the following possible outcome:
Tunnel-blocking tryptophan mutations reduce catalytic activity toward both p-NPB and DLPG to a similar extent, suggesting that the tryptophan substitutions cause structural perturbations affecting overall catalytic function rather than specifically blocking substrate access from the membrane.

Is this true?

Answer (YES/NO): NO